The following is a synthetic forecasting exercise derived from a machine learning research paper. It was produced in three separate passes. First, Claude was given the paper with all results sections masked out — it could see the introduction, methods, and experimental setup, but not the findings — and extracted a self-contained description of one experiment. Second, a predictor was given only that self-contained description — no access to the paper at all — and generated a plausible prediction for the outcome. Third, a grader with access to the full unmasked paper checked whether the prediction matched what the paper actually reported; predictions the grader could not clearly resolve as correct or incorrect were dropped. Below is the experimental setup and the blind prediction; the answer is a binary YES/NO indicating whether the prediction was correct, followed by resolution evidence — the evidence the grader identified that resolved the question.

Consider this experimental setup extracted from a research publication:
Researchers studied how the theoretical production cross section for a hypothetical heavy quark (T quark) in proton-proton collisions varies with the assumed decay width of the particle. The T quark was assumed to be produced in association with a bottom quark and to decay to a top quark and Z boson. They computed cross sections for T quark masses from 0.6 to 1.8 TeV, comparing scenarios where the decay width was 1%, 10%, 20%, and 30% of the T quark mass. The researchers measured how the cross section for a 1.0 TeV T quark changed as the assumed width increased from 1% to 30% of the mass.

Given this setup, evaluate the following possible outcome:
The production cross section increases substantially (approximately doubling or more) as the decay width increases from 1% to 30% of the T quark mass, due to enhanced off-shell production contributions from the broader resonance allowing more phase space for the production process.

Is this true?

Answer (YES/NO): YES